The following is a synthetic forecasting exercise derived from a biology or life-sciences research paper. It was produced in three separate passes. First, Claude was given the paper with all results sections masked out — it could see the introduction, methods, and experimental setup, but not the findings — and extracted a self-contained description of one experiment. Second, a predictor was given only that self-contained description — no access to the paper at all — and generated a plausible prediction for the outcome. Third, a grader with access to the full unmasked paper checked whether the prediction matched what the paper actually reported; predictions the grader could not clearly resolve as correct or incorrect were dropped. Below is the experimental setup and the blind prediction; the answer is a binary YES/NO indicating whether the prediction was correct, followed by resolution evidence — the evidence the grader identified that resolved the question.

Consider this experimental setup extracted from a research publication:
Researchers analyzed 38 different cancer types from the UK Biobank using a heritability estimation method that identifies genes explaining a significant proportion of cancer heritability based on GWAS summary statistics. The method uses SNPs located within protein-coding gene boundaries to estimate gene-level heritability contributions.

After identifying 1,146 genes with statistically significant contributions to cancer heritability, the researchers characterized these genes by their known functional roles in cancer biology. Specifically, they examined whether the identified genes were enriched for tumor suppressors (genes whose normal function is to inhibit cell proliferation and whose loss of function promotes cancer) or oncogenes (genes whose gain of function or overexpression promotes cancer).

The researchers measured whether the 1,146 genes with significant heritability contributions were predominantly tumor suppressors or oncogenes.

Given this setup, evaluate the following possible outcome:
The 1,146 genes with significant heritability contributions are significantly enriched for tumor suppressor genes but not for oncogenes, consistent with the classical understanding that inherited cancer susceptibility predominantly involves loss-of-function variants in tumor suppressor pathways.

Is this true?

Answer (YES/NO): NO